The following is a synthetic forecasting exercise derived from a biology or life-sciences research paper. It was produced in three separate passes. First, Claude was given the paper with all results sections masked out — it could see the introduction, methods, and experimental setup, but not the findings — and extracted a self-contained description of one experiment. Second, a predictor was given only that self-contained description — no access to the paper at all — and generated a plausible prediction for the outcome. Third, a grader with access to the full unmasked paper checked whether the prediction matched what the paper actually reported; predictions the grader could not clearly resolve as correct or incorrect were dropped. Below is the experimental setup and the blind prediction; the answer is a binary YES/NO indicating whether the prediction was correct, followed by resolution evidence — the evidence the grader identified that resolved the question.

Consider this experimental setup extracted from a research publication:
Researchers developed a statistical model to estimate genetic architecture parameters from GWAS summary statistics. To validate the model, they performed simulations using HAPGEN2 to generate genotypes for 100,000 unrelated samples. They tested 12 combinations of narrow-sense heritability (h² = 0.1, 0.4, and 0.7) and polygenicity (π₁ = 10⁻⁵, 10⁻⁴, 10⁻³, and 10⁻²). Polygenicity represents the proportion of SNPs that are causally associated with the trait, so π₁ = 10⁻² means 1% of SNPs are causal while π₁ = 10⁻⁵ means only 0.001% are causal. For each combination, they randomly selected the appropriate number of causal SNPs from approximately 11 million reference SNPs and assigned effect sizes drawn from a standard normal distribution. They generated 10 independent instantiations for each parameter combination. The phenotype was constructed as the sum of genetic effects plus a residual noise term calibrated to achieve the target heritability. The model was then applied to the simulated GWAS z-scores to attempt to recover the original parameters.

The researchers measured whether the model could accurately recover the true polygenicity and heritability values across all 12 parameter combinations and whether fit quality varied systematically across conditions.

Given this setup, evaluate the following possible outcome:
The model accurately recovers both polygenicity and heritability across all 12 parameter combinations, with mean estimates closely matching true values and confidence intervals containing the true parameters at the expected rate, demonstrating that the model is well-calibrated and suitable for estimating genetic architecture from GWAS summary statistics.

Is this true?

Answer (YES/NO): NO